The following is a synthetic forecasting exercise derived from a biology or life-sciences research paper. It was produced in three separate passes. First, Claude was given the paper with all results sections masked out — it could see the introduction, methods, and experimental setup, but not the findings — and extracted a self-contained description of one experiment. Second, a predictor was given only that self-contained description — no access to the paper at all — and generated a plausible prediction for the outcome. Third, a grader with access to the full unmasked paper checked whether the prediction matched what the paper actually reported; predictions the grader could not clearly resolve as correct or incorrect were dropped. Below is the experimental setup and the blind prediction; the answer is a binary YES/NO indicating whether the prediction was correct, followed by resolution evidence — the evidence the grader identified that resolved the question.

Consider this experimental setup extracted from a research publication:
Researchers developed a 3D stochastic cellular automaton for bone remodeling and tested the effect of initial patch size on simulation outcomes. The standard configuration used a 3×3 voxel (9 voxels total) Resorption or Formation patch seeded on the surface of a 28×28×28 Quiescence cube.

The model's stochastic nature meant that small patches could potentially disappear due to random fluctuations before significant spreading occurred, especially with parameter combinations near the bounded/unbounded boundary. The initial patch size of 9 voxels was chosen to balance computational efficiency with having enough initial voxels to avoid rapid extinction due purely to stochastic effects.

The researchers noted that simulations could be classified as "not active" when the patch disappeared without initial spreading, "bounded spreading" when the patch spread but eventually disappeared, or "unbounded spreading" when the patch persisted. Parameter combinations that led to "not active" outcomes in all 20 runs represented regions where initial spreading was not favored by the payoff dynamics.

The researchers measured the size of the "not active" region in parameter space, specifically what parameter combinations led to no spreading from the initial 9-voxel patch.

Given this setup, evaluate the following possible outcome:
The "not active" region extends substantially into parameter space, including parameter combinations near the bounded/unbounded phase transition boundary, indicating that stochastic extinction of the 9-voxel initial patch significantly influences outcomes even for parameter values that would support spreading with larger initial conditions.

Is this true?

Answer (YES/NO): NO